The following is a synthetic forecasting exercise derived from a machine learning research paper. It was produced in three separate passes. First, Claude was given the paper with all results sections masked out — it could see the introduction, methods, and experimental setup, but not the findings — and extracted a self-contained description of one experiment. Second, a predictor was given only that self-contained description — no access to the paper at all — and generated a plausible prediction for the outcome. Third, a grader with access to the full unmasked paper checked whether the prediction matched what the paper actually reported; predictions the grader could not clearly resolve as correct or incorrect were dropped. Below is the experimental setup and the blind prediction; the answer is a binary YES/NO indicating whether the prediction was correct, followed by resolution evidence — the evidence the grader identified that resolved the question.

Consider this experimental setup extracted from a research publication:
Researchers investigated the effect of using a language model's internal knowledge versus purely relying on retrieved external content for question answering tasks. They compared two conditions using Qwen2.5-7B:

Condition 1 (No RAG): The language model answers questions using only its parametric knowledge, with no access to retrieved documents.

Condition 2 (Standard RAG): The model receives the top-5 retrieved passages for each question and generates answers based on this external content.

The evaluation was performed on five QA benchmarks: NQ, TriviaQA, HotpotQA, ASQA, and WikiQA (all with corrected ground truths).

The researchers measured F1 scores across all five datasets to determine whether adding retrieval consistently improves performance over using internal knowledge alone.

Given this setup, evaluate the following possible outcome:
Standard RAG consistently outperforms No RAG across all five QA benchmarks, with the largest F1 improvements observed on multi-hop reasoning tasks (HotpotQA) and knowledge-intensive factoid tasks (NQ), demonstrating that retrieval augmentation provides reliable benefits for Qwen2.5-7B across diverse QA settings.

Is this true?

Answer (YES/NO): NO